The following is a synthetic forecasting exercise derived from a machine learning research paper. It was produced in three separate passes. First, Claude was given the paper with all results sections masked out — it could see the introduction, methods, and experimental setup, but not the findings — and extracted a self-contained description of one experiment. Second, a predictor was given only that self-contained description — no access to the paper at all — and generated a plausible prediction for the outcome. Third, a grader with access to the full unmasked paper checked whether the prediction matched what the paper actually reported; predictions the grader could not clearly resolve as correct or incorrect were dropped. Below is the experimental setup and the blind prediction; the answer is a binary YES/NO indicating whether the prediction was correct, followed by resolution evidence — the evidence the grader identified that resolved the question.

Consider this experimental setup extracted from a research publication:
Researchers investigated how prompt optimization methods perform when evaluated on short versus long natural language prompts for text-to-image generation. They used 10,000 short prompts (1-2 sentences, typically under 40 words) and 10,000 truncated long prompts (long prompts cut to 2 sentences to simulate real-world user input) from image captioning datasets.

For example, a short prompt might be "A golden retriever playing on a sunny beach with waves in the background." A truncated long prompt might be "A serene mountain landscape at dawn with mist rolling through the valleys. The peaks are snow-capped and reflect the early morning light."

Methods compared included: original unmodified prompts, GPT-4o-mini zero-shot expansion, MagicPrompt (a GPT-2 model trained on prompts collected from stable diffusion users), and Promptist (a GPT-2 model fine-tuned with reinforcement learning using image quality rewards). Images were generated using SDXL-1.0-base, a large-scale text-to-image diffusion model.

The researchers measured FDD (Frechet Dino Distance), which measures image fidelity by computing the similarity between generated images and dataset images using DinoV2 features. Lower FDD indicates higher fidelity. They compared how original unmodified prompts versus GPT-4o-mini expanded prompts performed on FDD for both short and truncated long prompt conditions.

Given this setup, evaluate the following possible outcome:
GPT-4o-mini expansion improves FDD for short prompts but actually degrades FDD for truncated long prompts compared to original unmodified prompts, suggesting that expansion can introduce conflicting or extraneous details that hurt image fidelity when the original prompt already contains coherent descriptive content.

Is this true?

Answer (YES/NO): NO